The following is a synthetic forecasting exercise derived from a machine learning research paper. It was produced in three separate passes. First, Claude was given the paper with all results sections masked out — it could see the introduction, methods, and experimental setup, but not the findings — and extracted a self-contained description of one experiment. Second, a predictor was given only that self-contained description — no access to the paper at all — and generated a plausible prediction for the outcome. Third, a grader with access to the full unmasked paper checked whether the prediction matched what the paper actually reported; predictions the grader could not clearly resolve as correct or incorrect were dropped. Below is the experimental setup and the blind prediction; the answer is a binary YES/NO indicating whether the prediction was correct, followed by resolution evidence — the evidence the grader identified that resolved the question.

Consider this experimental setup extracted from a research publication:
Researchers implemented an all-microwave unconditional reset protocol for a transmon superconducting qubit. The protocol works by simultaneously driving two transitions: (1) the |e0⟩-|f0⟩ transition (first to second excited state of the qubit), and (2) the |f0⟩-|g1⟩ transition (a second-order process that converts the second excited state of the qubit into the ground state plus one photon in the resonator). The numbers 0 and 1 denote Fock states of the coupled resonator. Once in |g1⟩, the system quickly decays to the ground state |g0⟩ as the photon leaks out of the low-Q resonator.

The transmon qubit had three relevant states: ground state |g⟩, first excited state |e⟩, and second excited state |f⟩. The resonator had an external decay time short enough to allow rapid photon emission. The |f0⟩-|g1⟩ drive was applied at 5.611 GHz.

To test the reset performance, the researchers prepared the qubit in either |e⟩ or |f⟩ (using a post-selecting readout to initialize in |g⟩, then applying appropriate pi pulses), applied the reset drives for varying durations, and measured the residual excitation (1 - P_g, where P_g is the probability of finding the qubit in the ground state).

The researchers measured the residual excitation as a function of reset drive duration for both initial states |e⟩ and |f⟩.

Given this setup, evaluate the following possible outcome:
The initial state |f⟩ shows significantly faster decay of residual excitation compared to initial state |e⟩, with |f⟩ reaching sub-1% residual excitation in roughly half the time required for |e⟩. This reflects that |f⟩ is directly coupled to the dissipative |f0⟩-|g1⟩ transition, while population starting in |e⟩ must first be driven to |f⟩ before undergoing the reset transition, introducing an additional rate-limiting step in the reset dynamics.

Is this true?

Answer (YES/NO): NO